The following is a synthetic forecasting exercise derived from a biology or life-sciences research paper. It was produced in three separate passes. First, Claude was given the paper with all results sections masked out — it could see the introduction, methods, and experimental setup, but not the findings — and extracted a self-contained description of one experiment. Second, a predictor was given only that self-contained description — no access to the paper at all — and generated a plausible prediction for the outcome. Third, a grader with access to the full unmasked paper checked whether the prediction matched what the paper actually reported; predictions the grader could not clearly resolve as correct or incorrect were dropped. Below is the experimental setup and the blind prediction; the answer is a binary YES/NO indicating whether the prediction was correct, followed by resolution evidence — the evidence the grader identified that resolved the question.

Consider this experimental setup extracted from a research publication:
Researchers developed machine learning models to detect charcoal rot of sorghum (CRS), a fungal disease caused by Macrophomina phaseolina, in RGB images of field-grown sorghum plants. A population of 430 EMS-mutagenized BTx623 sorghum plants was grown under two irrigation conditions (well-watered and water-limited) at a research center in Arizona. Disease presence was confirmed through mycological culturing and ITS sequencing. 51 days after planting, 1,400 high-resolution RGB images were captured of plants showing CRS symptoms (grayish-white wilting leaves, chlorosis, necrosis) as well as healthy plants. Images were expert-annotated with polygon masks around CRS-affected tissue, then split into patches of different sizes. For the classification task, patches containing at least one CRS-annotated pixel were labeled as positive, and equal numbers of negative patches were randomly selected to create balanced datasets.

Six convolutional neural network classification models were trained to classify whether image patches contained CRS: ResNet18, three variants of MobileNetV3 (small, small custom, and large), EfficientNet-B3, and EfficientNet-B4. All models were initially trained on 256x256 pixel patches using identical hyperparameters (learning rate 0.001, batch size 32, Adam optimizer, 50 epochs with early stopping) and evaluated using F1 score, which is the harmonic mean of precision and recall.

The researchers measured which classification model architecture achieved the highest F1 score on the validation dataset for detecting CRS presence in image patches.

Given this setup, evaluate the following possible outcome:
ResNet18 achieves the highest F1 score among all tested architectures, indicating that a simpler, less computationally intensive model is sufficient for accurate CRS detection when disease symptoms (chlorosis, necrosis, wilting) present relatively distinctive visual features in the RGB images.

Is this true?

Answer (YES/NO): NO